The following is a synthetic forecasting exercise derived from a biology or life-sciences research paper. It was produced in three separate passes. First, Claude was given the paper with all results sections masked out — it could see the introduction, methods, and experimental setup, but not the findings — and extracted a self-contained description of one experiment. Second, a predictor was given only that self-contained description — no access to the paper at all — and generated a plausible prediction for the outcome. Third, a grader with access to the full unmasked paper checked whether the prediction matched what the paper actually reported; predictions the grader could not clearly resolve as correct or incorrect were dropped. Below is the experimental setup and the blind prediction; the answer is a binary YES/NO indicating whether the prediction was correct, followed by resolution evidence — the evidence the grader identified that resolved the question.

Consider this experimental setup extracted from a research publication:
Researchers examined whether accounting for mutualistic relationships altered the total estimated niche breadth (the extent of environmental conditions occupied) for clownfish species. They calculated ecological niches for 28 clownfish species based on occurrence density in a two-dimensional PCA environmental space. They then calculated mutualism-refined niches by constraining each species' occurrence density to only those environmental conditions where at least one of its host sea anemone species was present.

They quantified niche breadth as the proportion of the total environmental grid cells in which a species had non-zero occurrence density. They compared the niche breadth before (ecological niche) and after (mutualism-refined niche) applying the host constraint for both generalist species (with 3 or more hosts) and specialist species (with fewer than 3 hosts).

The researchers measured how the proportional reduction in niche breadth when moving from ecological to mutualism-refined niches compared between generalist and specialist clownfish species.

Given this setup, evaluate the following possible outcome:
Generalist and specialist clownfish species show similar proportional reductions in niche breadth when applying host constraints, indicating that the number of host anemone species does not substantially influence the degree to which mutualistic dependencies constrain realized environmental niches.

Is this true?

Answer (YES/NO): NO